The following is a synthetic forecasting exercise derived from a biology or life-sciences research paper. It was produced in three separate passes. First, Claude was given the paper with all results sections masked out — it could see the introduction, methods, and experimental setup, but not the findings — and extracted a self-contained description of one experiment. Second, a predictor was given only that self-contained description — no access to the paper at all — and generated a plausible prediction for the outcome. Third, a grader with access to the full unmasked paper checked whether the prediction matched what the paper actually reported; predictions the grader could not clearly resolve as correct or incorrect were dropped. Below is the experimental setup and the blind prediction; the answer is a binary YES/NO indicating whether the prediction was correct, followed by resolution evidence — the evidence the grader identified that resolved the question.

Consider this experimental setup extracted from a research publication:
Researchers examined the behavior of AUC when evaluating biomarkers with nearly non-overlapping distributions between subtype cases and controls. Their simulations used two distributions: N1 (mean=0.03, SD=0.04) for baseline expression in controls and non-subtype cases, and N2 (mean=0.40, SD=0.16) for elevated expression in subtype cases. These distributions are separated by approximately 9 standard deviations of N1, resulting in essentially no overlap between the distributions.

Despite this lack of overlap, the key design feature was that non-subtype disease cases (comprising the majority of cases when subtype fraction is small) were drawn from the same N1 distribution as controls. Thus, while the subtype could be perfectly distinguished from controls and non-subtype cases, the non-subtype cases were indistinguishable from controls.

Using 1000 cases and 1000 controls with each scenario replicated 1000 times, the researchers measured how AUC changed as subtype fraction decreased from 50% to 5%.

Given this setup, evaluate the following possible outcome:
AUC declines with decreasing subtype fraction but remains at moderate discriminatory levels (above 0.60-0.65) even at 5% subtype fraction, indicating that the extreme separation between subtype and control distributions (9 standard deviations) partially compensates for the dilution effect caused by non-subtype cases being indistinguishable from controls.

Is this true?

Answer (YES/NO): NO